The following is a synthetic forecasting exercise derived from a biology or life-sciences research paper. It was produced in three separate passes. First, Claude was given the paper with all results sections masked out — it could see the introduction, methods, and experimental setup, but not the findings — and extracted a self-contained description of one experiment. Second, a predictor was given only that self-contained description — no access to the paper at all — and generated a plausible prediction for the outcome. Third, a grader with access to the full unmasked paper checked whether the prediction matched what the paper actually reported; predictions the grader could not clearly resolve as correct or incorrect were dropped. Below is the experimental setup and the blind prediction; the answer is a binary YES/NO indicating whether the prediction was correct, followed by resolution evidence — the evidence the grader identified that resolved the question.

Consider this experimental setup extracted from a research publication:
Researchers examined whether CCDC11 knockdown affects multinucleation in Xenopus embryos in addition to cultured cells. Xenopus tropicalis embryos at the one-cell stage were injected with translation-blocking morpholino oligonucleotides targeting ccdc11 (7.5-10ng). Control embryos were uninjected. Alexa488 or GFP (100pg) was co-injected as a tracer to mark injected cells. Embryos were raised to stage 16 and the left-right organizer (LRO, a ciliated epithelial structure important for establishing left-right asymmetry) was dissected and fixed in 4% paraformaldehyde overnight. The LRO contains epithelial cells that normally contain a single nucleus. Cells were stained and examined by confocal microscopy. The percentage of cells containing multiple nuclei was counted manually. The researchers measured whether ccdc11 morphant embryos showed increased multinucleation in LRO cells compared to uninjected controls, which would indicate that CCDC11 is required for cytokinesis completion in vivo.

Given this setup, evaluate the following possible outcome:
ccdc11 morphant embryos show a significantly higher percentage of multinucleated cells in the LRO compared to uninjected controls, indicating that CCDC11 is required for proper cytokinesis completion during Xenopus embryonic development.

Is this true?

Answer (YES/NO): YES